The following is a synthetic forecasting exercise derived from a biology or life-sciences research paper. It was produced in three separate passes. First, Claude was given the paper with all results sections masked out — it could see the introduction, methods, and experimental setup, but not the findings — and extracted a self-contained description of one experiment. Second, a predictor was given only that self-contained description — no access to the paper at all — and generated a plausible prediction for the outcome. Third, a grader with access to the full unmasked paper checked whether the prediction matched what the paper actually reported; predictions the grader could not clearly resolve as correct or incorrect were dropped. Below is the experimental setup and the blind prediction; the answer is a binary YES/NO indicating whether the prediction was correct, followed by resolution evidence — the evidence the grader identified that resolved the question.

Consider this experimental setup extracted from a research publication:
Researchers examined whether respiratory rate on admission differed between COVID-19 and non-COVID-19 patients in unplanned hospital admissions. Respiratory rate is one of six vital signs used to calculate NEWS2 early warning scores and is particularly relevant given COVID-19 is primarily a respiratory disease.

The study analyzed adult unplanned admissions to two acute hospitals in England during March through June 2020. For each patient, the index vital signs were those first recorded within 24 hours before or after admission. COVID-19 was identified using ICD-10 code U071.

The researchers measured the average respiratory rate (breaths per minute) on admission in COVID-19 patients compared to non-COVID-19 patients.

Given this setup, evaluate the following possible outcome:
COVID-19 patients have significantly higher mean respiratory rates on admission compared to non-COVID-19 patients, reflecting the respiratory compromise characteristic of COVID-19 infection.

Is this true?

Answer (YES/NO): YES